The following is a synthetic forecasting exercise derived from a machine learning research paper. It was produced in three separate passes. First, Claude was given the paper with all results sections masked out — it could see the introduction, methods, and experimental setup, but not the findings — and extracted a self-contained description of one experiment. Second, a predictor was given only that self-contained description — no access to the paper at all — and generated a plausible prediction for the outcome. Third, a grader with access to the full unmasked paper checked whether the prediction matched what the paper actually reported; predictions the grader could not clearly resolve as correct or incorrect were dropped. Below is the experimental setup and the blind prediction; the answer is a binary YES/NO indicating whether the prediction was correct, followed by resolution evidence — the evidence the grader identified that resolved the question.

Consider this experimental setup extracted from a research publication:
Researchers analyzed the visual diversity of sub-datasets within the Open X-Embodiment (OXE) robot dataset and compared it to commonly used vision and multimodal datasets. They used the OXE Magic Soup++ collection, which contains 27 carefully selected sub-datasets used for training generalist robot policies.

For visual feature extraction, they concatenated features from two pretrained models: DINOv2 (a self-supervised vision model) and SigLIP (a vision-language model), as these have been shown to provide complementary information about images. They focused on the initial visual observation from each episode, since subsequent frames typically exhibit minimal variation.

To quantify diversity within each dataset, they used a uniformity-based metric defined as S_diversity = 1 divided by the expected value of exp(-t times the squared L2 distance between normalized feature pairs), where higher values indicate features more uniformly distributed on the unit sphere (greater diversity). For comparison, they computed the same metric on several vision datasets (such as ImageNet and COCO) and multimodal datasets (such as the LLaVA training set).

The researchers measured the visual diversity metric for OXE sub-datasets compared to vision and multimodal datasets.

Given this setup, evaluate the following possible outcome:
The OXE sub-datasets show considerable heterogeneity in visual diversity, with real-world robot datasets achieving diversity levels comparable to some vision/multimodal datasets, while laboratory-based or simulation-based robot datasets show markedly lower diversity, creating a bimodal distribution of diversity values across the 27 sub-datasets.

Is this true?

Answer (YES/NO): NO